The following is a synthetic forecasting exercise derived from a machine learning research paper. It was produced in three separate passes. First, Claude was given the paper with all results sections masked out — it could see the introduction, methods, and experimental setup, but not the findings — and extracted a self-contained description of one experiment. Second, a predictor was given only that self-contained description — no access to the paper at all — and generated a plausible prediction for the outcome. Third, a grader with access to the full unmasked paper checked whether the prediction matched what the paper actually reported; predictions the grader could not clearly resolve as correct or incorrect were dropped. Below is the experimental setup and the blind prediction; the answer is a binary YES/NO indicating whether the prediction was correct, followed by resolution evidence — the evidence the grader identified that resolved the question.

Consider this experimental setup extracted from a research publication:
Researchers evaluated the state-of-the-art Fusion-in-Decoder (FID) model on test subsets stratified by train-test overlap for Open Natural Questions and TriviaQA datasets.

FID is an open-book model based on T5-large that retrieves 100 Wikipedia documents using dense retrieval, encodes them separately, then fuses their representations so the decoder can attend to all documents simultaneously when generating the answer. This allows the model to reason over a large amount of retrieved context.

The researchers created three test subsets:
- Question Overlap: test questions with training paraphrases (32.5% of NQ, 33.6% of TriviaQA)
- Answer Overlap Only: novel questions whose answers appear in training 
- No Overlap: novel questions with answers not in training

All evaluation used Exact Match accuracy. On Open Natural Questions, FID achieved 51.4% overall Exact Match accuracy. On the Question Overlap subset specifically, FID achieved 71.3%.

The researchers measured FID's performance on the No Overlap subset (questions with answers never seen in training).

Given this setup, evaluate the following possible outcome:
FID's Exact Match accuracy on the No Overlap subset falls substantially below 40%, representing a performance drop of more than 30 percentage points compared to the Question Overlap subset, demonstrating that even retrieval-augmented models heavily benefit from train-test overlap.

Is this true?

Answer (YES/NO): YES